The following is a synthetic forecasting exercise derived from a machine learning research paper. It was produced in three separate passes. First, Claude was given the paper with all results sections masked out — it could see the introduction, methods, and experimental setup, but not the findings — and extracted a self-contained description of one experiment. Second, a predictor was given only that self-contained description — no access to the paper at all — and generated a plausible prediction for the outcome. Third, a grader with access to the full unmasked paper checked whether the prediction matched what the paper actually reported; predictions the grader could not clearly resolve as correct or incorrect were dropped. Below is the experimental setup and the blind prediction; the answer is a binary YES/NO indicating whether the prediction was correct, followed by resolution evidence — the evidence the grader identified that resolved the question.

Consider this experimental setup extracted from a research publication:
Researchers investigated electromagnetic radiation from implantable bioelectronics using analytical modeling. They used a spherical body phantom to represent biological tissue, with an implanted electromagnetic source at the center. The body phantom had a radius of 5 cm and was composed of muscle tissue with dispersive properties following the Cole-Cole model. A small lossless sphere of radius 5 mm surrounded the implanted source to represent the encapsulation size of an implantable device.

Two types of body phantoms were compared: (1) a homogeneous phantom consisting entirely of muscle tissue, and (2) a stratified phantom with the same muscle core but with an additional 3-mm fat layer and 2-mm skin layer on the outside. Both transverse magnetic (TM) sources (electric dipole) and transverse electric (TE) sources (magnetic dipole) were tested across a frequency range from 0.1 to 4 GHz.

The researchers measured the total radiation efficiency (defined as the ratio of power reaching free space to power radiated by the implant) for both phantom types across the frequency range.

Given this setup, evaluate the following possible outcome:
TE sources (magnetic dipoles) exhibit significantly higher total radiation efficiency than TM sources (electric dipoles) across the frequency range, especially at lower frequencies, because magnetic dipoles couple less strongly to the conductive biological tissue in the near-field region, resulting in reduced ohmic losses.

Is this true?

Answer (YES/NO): NO